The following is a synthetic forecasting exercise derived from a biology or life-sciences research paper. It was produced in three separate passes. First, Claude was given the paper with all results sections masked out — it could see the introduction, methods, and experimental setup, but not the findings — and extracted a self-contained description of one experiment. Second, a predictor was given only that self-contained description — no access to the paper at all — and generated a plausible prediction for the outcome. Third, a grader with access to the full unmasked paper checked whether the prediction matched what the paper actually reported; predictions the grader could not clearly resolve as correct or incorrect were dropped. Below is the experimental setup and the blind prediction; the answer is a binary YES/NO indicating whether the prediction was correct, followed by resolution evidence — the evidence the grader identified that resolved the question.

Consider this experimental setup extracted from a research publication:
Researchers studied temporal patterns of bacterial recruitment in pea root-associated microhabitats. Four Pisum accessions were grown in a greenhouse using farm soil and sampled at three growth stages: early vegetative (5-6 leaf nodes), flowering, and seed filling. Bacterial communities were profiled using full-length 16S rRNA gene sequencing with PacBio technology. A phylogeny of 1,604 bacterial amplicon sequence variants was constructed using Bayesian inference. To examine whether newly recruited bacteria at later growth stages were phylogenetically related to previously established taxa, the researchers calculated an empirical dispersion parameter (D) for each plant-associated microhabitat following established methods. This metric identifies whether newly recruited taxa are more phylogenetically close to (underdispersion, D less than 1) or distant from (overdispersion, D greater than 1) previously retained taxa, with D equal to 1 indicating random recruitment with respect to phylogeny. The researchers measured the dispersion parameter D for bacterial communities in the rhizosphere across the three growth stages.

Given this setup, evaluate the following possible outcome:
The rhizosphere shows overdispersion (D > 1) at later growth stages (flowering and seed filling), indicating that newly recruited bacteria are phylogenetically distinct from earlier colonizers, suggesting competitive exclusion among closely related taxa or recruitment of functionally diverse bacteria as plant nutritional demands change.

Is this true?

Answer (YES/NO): NO